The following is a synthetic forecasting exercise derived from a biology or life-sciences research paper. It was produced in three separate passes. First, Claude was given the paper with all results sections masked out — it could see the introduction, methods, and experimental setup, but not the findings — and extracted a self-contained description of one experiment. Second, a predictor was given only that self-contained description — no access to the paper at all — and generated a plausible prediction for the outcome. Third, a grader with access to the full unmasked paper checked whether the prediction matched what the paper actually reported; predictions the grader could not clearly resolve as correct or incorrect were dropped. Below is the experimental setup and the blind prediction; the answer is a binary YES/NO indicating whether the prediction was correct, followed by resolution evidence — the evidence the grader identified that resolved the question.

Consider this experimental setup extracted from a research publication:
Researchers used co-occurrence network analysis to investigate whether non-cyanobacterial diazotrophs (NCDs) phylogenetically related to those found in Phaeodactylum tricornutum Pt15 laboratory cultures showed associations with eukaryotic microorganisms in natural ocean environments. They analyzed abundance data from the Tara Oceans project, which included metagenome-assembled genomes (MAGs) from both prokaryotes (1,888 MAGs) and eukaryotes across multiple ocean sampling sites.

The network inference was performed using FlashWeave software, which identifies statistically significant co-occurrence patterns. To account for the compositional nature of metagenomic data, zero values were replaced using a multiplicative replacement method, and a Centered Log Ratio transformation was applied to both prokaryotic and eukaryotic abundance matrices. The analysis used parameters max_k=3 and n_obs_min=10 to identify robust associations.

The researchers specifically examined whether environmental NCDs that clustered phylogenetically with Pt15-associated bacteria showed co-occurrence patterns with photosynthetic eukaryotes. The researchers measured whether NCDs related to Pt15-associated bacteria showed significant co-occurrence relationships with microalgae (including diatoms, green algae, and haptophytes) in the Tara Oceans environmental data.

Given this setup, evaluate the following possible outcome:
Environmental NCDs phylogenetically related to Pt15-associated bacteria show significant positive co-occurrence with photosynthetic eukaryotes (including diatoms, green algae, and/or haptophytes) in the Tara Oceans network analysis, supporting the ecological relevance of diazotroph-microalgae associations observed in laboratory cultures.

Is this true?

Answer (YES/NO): YES